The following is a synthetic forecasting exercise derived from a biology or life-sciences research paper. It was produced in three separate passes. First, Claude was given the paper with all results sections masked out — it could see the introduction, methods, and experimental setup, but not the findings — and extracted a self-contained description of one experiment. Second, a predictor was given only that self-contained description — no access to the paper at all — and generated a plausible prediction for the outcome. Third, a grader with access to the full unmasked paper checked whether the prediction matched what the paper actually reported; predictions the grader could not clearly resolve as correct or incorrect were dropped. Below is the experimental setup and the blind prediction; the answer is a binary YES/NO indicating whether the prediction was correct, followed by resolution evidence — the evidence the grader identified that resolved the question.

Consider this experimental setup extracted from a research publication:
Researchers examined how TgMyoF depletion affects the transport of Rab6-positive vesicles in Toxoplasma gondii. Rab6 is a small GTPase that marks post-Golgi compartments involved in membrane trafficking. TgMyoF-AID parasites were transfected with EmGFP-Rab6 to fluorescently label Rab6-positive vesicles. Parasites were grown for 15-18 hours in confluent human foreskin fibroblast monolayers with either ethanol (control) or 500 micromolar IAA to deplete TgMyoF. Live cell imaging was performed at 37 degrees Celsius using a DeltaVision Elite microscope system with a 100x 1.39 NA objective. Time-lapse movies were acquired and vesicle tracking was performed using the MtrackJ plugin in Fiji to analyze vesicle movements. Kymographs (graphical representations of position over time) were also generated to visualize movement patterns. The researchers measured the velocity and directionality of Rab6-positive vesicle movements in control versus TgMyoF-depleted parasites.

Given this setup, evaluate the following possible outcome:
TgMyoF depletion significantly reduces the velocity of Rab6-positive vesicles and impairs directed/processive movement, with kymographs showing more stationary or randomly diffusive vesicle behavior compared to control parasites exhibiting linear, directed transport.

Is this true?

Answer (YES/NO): NO